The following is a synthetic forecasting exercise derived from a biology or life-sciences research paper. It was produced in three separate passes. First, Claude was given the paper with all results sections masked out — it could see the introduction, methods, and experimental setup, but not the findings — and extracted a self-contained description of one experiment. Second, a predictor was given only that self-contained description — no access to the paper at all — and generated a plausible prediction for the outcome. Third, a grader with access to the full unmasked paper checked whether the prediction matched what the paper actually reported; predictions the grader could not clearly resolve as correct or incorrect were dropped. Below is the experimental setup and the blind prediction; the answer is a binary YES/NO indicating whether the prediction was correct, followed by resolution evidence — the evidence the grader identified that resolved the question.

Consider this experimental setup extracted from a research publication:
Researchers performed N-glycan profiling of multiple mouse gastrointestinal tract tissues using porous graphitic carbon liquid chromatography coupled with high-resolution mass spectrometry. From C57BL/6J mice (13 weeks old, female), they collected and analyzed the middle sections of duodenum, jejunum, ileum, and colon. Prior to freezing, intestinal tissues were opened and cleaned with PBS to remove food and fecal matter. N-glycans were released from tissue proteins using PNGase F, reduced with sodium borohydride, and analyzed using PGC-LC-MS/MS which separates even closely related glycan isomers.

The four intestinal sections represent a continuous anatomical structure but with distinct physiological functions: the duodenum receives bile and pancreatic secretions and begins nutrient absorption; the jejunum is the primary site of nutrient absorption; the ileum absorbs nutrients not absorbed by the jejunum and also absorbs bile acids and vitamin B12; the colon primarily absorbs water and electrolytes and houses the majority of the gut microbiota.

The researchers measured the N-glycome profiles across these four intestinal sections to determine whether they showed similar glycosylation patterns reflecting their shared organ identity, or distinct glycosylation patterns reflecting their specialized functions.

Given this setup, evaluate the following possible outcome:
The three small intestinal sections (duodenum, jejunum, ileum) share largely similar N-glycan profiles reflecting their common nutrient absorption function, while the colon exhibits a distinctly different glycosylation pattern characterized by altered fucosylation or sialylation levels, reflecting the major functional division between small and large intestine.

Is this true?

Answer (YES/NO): NO